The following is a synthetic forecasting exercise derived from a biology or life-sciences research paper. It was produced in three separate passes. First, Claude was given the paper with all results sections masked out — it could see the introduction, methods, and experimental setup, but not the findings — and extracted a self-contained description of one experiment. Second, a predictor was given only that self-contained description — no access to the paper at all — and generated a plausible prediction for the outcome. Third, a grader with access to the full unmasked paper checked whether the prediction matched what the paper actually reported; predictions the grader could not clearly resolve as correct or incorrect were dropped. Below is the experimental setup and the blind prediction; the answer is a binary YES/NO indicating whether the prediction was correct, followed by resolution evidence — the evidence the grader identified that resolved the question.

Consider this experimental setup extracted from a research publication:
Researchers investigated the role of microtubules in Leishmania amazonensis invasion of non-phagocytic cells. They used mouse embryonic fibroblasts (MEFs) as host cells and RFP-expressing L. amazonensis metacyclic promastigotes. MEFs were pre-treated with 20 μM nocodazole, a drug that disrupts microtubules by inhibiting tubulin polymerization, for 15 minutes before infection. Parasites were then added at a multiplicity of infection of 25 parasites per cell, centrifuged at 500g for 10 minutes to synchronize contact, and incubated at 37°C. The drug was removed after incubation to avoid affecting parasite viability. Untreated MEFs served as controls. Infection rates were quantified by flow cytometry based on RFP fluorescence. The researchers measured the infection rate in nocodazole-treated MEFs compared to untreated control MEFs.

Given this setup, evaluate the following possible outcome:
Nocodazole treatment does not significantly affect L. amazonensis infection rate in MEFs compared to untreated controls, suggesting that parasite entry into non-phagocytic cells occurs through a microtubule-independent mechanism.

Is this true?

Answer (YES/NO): YES